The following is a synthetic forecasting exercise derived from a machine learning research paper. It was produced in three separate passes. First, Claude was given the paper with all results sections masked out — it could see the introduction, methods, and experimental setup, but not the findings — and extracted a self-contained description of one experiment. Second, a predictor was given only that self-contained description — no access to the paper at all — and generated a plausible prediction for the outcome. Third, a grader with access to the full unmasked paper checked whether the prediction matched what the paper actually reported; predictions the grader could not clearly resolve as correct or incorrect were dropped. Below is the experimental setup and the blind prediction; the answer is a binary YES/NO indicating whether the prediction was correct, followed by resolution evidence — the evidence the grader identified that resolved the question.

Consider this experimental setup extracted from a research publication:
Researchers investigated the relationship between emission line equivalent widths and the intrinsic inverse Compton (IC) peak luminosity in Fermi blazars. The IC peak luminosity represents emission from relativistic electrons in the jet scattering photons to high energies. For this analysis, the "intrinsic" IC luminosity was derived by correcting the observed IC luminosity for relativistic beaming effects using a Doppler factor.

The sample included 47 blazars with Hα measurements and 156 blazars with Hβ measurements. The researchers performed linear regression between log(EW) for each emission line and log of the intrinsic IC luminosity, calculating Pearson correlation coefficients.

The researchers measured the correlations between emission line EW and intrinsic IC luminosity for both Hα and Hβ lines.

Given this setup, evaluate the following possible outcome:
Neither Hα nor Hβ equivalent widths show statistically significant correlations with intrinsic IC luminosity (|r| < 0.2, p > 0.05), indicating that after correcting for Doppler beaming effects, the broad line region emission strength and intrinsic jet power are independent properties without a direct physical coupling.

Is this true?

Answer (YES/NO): NO